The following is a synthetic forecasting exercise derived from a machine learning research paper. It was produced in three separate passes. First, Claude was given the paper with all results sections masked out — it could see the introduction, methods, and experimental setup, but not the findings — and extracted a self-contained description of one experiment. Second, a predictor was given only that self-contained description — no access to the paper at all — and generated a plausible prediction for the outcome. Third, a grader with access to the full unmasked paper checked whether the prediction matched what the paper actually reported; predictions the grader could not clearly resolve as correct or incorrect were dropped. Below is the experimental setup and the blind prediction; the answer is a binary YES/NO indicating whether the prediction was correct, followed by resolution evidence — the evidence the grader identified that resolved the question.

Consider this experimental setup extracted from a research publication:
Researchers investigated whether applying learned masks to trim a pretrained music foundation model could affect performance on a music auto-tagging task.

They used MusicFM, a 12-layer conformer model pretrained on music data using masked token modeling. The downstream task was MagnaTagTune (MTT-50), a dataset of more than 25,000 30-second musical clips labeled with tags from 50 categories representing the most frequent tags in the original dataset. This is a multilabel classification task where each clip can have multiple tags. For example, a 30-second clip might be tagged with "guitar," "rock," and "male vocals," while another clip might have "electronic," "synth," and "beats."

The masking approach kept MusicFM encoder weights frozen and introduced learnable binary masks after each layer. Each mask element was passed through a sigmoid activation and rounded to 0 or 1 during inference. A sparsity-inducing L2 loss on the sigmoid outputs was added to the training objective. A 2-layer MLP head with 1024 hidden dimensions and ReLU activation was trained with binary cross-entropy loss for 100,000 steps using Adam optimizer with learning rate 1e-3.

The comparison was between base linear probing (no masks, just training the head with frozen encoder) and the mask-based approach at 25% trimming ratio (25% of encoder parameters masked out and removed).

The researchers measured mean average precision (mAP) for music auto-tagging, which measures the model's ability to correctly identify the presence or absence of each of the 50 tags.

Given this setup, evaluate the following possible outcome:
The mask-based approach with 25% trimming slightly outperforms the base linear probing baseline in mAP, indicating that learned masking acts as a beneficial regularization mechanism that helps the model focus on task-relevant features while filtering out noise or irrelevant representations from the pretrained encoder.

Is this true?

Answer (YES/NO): YES